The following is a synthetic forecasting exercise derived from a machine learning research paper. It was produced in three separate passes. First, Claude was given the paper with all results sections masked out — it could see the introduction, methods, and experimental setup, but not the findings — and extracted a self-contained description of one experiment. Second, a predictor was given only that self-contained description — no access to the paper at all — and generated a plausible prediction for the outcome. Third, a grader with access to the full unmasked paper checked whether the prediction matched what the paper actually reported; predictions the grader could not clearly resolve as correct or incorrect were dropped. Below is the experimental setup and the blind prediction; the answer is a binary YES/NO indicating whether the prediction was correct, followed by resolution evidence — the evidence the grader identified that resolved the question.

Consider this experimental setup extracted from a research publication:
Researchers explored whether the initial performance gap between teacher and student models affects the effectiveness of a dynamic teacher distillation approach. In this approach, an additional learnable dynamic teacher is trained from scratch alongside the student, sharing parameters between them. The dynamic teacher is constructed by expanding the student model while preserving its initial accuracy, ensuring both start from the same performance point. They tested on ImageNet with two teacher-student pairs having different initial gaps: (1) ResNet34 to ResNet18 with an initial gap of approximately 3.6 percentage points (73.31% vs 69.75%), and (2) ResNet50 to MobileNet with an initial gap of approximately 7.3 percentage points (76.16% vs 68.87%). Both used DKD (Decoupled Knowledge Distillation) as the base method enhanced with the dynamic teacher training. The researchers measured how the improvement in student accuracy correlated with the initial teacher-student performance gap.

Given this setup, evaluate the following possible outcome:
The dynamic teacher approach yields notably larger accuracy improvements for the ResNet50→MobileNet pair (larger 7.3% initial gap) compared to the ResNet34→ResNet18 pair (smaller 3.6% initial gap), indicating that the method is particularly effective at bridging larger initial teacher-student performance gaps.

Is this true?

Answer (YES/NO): YES